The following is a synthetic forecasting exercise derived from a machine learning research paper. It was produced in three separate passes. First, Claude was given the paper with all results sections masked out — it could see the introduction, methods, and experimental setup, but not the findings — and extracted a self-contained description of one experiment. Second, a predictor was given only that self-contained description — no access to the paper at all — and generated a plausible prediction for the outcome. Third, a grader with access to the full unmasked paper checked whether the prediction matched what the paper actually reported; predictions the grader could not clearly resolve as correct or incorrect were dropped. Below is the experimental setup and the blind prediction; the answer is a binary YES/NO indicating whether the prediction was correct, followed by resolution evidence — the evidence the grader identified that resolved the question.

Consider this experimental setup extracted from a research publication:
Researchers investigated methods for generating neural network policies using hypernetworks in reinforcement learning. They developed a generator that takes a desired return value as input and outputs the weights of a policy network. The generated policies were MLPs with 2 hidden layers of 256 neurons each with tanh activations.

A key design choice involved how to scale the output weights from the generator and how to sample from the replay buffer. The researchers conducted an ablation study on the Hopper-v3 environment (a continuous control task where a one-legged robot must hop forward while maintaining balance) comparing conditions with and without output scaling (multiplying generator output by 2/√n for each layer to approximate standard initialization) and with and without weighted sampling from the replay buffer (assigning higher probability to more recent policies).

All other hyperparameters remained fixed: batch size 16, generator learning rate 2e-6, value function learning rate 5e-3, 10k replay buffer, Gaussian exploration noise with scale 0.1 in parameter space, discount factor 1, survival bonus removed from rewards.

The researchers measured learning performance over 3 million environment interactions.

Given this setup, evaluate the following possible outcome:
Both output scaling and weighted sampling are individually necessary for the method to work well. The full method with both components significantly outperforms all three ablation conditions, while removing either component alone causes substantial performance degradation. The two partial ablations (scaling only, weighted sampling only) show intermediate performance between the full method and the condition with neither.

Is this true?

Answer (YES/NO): NO